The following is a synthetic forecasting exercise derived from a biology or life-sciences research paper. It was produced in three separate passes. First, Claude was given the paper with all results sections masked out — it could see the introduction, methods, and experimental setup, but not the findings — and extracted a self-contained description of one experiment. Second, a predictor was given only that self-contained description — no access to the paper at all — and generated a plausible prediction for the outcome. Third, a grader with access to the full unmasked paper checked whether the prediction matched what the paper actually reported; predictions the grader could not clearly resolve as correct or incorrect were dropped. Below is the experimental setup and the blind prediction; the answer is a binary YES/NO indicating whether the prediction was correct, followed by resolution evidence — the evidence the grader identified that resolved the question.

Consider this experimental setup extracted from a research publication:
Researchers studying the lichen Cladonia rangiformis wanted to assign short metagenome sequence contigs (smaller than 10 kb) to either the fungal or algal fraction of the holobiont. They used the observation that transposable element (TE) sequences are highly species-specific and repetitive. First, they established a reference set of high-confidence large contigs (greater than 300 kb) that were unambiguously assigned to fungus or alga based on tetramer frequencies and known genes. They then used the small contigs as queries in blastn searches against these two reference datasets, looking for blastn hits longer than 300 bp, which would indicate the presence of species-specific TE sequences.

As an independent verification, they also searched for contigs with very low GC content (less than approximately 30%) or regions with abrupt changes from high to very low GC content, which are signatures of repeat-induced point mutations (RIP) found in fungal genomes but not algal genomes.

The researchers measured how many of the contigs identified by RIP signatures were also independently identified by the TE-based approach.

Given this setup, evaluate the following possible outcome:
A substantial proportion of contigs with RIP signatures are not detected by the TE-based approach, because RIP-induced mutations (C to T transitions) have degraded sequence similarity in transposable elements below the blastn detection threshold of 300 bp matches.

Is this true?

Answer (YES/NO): NO